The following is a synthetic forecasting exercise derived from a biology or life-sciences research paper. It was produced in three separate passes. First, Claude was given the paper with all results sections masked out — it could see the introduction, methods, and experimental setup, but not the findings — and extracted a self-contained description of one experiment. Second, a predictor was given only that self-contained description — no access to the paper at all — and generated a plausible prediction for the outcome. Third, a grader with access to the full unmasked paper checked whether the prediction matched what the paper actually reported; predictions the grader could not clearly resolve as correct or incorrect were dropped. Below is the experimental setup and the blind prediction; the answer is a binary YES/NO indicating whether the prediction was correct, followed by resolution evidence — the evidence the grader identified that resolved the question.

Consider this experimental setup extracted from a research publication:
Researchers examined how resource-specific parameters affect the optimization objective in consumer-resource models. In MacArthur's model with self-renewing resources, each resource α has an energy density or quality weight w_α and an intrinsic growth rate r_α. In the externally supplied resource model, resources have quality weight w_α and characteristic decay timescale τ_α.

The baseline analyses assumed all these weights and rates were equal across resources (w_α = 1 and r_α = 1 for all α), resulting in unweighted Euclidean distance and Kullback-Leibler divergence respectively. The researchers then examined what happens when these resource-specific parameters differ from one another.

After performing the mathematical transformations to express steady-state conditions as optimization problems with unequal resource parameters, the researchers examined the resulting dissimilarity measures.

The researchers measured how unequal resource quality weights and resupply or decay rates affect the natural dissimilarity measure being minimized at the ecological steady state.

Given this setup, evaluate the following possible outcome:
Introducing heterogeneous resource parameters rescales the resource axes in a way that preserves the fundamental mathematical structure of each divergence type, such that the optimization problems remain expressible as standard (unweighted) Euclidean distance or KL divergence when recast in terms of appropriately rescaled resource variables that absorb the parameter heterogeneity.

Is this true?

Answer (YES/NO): NO